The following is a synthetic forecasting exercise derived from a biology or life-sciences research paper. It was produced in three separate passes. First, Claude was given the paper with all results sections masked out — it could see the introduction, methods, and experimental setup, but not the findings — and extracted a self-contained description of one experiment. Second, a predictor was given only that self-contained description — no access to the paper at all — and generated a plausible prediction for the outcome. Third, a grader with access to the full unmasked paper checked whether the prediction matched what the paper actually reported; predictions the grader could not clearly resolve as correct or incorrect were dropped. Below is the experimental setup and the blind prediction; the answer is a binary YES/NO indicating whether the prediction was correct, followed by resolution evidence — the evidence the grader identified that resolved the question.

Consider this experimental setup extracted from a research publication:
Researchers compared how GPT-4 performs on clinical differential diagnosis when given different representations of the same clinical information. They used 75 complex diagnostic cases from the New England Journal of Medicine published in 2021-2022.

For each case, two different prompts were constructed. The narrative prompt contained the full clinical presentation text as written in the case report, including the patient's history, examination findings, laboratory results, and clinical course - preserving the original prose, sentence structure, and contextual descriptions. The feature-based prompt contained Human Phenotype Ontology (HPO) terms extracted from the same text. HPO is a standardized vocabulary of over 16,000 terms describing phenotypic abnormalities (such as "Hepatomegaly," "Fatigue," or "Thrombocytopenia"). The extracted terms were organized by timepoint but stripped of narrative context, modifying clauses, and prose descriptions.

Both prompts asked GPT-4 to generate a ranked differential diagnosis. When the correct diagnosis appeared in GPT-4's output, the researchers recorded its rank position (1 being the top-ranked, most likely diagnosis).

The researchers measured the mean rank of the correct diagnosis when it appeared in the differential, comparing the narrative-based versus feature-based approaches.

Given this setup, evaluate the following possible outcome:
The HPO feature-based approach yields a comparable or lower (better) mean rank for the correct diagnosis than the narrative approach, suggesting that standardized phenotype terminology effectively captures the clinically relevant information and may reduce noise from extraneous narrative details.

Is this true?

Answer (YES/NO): NO